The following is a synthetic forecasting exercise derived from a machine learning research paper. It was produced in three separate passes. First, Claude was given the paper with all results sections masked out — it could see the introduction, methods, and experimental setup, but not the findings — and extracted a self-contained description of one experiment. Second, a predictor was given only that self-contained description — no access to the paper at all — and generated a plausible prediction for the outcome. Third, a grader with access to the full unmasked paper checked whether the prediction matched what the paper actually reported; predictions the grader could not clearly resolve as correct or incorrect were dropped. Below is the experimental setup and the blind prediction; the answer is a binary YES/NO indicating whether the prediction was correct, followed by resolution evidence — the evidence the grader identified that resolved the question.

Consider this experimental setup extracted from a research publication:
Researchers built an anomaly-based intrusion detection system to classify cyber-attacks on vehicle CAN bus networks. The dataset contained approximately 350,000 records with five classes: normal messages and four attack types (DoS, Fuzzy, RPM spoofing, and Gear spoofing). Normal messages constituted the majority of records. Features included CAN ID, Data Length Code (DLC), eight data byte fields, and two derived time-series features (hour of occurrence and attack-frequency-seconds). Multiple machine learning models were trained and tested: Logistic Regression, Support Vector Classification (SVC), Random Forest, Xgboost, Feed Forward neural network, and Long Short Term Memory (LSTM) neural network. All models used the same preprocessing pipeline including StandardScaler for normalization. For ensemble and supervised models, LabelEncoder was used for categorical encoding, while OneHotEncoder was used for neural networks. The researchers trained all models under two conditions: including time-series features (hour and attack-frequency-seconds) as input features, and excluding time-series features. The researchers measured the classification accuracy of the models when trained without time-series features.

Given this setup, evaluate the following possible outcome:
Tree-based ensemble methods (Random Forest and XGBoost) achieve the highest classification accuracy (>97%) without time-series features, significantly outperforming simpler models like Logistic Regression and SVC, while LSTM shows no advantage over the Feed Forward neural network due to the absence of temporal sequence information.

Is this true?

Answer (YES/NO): NO